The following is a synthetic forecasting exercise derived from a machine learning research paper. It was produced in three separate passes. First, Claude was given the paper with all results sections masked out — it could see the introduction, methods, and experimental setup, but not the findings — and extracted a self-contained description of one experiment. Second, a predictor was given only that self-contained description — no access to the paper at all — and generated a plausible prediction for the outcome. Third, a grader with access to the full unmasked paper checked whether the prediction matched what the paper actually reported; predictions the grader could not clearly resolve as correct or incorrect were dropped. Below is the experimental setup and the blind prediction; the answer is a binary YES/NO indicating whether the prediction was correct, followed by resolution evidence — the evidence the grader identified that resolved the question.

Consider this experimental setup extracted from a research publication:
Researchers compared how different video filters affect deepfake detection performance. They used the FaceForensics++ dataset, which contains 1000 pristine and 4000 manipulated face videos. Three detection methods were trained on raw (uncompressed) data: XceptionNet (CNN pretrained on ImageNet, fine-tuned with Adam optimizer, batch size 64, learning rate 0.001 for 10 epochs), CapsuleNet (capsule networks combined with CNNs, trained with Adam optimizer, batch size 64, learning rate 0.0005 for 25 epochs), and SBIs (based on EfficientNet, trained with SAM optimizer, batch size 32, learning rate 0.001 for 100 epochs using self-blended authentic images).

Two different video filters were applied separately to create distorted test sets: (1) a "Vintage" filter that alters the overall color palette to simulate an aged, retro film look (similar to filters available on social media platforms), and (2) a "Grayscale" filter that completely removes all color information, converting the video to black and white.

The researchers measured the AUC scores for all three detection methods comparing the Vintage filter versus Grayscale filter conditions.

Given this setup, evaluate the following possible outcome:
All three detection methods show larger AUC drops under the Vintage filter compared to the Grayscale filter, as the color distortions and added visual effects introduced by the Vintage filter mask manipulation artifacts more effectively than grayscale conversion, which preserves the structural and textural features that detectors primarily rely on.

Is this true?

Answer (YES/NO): NO